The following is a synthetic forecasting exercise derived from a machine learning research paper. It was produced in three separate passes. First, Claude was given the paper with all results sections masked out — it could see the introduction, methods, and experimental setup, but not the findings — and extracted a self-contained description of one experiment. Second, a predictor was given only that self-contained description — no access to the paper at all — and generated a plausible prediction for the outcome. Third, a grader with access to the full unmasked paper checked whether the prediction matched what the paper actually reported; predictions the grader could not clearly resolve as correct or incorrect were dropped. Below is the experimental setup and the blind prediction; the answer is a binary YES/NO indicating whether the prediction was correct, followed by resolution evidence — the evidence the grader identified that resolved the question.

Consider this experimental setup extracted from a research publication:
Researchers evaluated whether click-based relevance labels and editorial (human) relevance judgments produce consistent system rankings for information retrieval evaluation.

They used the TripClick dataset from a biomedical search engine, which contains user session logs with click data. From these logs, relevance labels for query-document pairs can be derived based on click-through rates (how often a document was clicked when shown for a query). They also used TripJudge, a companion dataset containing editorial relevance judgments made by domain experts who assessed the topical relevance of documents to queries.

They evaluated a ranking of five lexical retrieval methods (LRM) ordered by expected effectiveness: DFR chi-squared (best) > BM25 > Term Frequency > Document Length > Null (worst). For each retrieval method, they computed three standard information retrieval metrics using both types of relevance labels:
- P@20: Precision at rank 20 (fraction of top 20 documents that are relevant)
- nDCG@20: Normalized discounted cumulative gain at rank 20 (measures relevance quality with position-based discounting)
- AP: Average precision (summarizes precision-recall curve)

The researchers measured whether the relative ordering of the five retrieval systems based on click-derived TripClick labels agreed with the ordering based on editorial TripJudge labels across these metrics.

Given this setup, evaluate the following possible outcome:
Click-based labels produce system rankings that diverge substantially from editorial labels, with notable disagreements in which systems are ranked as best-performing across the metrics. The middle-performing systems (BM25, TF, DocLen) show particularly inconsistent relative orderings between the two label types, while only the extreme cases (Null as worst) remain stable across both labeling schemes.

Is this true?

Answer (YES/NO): NO